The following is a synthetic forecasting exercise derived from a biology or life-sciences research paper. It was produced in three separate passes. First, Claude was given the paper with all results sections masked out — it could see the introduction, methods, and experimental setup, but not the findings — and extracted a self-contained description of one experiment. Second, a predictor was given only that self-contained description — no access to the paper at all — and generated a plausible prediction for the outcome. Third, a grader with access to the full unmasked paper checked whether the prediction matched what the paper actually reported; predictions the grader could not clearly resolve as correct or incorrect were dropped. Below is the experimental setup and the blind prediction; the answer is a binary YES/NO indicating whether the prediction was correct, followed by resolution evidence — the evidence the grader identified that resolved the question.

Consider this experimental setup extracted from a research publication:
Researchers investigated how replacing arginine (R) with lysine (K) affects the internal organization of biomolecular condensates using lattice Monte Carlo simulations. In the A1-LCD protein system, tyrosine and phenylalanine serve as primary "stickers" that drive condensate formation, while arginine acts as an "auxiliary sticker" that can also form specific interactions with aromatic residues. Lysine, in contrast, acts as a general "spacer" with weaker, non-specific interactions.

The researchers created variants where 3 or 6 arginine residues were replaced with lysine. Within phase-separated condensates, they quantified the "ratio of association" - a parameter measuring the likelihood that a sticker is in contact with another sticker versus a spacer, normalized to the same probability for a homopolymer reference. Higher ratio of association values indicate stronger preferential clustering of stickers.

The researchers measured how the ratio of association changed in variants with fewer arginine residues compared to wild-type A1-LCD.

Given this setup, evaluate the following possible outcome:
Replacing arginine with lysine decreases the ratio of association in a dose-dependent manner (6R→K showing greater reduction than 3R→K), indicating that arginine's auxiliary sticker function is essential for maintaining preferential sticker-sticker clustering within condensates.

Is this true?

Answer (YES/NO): NO